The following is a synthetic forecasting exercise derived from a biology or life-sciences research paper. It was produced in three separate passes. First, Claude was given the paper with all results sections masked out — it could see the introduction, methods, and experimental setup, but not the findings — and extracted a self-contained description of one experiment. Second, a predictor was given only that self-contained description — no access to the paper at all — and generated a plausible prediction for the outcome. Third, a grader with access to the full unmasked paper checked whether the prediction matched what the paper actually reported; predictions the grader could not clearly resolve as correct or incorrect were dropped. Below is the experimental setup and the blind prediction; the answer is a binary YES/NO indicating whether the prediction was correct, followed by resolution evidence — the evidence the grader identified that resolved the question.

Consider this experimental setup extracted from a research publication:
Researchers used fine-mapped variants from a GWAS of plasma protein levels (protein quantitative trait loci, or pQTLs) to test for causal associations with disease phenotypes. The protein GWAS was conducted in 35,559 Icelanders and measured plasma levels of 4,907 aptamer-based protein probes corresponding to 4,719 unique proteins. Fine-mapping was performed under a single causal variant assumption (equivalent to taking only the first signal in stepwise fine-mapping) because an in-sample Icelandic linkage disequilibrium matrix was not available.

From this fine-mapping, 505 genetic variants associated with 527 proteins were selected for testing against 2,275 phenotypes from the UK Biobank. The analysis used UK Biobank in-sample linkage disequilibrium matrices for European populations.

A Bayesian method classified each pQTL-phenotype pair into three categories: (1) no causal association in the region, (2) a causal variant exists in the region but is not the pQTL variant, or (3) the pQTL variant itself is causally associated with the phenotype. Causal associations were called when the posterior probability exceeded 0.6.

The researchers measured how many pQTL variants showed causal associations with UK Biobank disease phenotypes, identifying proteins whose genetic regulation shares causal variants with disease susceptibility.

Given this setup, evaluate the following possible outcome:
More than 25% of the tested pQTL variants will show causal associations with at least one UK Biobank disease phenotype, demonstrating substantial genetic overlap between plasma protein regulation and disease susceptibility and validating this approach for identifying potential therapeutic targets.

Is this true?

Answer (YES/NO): NO